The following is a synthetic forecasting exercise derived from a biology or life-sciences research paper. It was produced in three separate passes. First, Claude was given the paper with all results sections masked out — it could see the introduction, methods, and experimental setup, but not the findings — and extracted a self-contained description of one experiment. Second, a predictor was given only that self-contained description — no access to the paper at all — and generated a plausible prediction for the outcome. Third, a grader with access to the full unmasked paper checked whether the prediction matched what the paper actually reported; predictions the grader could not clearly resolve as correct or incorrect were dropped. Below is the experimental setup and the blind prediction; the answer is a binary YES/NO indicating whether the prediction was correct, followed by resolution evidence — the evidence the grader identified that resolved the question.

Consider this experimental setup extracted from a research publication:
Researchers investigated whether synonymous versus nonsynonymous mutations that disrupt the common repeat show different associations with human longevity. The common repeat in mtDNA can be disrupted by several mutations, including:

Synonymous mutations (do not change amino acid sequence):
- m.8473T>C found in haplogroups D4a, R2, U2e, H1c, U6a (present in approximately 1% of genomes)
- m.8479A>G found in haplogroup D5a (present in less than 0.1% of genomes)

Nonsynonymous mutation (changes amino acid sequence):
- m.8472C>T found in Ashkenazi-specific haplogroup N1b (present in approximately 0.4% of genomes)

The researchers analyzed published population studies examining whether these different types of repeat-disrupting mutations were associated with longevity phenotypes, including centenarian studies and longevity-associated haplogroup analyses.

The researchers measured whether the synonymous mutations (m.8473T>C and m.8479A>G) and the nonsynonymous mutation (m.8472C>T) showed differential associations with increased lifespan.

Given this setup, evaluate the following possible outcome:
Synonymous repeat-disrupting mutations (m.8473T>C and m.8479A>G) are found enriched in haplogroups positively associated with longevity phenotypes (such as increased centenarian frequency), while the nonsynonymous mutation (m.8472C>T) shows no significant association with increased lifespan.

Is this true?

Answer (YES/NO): YES